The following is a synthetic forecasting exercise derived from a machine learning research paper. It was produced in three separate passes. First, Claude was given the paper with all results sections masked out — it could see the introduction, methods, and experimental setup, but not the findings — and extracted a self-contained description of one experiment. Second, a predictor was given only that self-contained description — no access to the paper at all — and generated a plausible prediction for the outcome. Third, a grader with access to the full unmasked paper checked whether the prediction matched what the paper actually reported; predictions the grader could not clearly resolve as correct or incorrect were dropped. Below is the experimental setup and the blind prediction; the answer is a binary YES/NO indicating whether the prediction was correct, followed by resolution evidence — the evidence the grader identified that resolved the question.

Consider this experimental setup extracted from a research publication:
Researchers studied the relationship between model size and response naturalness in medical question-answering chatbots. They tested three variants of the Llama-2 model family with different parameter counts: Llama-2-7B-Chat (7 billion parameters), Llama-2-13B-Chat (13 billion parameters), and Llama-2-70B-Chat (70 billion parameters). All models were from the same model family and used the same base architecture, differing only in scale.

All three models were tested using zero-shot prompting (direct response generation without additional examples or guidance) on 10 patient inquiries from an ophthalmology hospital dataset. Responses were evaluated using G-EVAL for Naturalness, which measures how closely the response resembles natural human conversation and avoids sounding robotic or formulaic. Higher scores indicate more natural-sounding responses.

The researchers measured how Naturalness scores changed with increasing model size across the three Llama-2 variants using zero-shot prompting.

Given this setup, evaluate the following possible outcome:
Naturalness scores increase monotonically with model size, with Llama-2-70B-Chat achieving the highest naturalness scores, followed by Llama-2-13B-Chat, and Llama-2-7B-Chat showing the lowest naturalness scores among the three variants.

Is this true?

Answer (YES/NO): NO